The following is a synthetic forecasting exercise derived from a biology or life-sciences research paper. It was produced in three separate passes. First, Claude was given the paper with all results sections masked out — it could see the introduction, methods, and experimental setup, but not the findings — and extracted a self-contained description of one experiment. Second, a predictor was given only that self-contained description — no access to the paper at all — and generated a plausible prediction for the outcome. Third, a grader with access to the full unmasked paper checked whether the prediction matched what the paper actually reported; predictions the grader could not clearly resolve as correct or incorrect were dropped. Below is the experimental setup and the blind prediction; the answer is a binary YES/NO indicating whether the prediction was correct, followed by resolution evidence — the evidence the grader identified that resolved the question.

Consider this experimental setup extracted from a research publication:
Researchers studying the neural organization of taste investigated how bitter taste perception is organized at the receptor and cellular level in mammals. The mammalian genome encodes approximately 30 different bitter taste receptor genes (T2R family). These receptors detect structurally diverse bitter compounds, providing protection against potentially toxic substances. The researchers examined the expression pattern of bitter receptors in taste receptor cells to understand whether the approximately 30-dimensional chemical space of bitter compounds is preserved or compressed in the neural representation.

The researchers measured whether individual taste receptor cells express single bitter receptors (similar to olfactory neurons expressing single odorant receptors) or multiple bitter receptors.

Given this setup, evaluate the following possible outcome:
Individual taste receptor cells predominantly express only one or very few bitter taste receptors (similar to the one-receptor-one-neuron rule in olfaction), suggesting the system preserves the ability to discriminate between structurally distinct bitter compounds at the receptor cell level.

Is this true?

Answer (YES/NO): NO